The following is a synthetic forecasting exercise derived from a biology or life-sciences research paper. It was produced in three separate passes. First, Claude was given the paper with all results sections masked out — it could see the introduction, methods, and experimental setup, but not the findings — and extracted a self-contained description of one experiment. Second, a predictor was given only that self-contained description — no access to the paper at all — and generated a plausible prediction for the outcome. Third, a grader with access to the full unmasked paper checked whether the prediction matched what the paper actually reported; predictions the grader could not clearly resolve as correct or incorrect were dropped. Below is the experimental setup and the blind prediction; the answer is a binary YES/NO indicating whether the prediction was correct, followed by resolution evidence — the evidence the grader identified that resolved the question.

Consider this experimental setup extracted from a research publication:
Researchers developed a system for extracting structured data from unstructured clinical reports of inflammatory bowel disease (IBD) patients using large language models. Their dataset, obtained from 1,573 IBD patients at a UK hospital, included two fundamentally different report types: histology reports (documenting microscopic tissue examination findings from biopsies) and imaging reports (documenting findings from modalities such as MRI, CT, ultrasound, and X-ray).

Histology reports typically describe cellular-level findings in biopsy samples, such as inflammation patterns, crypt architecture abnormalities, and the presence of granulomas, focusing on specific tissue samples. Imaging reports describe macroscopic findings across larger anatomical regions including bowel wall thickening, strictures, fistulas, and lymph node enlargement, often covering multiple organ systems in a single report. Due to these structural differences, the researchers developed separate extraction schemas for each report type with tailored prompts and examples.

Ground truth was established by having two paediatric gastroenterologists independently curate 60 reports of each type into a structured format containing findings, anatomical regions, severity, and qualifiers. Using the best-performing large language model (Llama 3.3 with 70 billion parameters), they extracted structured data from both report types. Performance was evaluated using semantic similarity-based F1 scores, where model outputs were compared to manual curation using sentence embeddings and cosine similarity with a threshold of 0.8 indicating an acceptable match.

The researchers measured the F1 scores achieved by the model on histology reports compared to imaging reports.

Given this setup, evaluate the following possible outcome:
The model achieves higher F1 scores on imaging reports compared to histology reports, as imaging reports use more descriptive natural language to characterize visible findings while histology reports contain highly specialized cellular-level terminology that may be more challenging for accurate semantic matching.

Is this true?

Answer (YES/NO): NO